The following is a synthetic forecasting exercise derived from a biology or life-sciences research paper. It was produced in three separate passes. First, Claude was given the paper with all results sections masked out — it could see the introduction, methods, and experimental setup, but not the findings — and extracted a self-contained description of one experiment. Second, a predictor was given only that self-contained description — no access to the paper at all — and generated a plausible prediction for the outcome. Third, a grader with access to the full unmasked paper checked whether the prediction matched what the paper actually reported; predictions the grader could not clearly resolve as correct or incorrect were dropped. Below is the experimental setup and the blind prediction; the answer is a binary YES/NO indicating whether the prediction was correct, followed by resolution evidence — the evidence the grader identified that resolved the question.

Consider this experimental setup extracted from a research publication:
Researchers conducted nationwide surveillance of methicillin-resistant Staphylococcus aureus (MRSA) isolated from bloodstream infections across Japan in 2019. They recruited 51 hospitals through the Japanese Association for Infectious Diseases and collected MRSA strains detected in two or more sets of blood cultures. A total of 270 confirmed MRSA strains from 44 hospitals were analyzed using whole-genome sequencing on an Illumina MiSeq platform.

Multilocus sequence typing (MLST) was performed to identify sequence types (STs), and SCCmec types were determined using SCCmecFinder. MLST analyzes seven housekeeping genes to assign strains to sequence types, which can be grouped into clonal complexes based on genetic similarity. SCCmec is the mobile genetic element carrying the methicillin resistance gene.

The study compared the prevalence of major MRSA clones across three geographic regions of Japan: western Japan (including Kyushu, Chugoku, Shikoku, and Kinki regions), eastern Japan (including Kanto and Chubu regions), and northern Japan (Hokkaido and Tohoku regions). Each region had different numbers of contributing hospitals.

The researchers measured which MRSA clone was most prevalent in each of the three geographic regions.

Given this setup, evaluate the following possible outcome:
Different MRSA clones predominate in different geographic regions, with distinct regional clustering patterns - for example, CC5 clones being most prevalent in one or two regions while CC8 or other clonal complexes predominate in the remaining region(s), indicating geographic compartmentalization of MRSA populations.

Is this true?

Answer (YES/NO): YES